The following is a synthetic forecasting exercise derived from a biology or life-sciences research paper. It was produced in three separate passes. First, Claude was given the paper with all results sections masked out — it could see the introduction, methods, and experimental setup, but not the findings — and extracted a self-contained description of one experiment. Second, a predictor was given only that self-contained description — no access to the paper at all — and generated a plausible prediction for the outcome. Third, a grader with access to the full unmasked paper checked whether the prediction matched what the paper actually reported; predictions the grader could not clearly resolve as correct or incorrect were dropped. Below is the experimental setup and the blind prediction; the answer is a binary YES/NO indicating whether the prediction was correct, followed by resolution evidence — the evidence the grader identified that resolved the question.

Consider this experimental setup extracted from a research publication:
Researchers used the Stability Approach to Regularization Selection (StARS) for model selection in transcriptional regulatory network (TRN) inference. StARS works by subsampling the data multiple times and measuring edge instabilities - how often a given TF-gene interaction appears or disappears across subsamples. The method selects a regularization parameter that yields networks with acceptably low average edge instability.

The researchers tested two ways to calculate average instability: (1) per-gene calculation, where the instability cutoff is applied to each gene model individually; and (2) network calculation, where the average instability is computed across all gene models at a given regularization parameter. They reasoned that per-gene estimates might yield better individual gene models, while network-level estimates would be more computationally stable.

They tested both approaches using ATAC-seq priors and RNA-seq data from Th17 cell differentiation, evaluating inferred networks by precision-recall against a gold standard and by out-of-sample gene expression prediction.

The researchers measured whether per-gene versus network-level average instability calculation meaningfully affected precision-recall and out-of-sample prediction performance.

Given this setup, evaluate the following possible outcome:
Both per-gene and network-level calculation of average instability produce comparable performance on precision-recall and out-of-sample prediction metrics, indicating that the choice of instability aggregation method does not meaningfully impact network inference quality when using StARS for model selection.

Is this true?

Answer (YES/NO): YES